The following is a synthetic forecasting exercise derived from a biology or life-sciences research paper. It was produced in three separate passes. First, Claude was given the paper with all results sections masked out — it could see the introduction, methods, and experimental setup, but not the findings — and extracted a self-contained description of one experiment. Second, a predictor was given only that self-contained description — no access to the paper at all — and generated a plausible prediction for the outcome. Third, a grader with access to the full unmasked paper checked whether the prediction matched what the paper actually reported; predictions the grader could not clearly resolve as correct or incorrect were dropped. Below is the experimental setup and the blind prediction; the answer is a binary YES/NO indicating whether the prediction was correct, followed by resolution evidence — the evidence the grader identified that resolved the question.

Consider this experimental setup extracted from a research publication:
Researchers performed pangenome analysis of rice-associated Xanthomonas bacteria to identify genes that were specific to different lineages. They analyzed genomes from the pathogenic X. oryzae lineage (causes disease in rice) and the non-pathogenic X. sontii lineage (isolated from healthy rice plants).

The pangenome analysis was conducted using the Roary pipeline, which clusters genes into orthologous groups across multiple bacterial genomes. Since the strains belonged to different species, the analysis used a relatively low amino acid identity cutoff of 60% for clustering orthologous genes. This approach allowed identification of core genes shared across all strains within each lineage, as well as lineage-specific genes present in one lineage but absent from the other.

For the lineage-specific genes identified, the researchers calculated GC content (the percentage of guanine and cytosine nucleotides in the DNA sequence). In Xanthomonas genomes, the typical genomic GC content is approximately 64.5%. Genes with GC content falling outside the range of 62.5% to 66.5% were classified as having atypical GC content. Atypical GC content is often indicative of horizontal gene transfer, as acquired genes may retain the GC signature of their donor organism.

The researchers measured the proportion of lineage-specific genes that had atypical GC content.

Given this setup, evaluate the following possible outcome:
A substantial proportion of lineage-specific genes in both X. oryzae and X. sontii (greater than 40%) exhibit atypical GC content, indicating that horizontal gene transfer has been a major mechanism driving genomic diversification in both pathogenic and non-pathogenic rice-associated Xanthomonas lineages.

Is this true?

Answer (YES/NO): YES